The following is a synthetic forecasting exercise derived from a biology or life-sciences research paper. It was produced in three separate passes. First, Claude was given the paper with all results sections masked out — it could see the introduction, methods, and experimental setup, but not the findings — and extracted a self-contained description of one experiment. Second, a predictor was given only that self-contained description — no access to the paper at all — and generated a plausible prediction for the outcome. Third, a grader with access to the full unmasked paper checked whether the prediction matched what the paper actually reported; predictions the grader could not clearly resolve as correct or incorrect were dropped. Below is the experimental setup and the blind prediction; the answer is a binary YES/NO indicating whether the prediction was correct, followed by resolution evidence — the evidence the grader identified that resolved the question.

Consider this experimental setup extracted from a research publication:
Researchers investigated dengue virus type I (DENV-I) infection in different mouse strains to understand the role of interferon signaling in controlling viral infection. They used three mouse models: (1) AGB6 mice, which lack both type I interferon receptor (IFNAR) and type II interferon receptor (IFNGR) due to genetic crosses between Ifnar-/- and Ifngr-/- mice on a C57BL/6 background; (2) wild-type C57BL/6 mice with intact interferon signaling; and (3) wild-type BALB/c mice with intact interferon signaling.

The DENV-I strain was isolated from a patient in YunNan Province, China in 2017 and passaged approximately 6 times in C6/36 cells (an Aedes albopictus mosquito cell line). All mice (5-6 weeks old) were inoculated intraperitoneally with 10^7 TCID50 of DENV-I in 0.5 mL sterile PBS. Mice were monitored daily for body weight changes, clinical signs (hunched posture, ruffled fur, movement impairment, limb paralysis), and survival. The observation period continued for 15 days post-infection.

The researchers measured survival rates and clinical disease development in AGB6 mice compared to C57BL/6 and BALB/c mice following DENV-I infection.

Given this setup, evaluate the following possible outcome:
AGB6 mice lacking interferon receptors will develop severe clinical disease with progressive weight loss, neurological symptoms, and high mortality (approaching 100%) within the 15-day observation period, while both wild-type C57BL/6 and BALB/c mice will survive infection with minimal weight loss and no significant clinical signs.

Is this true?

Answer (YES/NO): YES